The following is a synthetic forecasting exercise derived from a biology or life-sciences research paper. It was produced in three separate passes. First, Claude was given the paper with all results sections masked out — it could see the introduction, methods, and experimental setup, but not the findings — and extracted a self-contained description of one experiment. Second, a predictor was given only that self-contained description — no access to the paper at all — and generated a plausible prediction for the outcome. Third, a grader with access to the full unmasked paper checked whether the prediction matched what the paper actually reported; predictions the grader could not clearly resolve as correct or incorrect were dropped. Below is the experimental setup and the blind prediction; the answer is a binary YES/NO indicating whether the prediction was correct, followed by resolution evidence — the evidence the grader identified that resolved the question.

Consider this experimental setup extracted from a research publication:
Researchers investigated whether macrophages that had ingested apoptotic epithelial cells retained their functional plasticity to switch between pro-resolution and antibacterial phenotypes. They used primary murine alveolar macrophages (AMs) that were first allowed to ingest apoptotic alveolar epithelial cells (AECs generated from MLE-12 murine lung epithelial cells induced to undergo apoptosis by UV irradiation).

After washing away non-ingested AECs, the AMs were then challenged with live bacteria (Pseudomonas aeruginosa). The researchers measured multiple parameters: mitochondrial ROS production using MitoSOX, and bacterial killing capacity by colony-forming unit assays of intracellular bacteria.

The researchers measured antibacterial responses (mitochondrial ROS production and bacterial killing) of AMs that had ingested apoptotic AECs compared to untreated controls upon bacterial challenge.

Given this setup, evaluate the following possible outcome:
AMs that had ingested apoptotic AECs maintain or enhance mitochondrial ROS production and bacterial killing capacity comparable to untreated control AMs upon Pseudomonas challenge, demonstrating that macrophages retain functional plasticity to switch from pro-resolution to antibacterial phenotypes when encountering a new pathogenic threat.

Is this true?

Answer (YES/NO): YES